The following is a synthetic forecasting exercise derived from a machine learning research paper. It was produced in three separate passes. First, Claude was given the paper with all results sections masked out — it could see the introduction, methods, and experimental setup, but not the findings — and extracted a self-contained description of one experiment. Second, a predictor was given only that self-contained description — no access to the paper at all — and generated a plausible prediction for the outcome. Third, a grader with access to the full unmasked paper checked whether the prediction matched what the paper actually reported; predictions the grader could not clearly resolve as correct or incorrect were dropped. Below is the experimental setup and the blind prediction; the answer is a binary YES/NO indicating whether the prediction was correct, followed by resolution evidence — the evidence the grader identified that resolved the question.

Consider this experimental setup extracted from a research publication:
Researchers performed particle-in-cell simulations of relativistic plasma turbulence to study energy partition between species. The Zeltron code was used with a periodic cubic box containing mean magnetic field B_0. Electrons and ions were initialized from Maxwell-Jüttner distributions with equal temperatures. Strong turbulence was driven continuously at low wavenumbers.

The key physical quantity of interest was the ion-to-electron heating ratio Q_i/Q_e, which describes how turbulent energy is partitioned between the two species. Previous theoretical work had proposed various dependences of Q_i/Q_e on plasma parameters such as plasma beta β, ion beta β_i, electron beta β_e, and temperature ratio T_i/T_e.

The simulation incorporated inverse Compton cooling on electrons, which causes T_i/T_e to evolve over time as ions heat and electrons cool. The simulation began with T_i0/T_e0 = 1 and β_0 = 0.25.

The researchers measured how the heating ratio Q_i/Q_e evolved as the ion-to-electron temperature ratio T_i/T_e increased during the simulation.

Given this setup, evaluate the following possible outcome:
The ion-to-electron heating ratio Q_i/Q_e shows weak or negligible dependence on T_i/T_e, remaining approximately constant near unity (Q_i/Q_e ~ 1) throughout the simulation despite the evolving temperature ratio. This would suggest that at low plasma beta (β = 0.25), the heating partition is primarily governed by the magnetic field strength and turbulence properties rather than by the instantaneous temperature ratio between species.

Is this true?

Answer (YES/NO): NO